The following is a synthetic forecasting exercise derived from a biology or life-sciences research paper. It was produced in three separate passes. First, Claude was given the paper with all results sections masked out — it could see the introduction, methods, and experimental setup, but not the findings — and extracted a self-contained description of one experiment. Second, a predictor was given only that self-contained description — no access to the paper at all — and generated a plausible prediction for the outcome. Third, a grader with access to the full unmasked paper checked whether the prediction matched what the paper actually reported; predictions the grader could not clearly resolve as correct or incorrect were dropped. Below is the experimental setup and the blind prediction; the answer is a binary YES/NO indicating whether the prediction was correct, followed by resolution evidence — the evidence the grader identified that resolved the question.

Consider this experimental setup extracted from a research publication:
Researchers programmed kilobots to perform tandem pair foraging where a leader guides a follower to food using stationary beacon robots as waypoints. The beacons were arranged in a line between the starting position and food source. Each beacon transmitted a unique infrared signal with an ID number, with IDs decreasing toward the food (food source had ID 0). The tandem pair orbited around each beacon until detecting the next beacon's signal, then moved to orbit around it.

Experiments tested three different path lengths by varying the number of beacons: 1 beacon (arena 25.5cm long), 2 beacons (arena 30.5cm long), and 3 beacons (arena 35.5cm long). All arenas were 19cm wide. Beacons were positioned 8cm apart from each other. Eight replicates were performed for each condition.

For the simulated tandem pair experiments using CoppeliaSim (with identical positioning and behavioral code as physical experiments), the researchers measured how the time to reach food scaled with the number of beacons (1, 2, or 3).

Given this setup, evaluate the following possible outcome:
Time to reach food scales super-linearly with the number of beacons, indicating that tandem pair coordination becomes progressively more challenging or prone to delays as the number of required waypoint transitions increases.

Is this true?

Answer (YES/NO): NO